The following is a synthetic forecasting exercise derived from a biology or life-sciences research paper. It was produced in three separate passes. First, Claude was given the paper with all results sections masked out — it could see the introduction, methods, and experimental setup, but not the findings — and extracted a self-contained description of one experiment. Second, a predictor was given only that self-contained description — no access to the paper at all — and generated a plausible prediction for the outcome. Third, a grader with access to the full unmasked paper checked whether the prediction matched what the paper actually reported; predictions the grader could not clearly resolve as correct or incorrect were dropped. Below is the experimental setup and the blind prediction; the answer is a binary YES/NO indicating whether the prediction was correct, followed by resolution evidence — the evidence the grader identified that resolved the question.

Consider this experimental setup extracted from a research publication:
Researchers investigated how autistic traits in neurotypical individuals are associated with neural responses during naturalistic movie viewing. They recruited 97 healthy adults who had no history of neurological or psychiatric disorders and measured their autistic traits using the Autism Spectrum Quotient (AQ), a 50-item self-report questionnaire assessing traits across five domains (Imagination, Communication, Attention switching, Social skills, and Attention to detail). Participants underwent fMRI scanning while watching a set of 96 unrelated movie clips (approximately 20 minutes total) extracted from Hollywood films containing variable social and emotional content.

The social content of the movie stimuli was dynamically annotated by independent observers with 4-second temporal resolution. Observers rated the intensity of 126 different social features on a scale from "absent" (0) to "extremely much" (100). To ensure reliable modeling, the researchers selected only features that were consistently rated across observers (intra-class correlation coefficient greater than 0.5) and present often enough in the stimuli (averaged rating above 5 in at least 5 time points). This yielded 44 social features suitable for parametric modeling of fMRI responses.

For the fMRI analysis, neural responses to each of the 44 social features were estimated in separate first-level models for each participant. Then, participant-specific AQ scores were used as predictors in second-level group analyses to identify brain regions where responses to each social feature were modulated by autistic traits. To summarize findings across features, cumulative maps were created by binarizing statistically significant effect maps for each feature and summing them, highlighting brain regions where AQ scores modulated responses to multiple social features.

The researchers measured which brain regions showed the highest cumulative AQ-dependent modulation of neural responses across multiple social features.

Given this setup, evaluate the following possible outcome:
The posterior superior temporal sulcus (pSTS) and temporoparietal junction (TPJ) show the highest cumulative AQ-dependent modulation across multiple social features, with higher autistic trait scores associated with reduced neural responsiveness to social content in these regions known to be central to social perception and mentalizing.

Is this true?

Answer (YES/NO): NO